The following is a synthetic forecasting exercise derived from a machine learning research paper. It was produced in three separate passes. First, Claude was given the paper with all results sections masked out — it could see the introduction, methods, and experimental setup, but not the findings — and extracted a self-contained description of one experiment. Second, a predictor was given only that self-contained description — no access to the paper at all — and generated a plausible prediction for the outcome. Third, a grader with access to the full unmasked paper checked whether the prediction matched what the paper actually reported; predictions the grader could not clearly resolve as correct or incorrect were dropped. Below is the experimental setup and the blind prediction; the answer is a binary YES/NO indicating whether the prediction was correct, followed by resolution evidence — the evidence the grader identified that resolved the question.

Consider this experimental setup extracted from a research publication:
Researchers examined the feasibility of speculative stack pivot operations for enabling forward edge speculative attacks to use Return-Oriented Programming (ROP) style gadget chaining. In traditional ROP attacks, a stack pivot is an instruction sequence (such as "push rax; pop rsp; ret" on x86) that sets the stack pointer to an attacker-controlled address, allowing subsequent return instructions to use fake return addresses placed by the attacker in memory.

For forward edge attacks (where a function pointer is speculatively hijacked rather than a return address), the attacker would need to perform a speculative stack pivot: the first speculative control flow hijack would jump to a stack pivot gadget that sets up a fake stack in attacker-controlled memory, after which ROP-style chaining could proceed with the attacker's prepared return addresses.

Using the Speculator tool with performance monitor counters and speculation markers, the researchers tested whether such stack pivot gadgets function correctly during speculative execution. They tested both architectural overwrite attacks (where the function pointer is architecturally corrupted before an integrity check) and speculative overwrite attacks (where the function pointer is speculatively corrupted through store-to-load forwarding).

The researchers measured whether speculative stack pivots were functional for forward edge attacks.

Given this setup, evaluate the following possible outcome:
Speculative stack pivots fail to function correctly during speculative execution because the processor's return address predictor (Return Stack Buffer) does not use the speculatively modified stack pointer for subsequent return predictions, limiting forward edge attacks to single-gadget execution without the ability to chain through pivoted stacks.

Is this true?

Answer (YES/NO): NO